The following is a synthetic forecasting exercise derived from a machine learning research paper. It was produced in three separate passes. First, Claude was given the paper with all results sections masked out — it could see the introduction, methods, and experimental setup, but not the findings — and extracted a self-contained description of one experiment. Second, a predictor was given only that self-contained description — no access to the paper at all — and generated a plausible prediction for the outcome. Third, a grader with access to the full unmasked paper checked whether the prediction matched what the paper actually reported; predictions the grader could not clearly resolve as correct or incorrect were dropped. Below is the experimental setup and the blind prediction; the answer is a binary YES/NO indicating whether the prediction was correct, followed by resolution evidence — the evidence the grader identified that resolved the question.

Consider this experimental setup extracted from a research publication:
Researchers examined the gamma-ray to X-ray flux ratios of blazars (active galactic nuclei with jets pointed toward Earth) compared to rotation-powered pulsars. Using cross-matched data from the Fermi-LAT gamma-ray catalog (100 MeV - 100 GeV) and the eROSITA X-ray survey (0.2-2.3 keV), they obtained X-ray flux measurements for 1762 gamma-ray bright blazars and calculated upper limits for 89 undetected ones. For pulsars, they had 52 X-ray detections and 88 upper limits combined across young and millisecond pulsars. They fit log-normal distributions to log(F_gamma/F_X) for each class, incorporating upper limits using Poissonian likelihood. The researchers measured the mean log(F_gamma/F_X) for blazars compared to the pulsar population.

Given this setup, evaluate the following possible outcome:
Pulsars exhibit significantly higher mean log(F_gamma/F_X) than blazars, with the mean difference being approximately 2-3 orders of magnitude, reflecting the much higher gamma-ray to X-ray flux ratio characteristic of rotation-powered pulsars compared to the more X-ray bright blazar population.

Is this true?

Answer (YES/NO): NO